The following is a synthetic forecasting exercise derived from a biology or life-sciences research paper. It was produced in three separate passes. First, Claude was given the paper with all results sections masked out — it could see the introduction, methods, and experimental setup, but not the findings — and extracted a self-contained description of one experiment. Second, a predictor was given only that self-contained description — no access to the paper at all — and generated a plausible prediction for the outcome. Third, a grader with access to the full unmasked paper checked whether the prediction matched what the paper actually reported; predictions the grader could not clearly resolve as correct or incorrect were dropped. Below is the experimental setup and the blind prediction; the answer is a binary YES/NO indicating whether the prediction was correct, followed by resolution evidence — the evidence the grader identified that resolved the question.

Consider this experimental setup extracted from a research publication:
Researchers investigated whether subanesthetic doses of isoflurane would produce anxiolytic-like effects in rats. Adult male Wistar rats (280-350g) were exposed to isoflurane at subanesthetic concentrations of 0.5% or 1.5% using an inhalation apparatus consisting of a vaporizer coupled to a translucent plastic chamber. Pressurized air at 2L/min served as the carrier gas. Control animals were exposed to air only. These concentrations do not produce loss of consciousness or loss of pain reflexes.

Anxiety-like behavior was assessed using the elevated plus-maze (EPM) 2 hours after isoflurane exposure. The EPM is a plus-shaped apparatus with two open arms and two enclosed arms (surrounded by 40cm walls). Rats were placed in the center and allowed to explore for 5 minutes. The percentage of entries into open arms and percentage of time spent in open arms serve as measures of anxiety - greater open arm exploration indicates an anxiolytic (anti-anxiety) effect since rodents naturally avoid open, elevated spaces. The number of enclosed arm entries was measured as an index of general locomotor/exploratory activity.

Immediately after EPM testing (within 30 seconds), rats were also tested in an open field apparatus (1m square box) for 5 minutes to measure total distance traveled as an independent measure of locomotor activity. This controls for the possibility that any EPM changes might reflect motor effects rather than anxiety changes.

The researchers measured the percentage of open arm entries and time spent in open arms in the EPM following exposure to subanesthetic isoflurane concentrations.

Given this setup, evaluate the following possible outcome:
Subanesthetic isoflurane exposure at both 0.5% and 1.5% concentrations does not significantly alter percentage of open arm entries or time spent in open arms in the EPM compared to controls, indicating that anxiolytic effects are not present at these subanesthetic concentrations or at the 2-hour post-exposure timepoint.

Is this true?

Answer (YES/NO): YES